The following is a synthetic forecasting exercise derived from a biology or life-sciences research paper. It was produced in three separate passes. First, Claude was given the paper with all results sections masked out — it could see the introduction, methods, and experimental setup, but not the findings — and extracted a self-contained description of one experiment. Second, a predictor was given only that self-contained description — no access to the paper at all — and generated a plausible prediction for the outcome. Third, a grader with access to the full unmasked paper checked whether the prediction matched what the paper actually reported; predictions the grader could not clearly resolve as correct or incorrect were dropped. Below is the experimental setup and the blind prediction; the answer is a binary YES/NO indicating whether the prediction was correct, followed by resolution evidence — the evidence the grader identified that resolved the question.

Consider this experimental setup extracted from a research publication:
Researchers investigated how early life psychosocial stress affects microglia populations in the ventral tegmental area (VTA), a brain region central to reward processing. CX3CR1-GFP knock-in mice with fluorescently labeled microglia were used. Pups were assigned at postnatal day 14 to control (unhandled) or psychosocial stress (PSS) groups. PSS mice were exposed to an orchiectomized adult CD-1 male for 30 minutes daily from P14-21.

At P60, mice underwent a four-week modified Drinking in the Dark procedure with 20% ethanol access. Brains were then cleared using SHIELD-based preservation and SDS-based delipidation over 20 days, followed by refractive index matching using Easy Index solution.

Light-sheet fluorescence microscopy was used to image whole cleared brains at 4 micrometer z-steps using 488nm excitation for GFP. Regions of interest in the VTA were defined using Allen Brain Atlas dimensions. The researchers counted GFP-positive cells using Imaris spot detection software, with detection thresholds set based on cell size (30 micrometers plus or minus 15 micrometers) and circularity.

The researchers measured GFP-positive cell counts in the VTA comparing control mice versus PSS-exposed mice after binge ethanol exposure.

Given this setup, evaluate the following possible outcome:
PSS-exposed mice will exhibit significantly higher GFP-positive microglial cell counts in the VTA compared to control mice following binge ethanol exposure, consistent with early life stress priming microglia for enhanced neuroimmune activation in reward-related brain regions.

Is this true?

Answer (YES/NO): NO